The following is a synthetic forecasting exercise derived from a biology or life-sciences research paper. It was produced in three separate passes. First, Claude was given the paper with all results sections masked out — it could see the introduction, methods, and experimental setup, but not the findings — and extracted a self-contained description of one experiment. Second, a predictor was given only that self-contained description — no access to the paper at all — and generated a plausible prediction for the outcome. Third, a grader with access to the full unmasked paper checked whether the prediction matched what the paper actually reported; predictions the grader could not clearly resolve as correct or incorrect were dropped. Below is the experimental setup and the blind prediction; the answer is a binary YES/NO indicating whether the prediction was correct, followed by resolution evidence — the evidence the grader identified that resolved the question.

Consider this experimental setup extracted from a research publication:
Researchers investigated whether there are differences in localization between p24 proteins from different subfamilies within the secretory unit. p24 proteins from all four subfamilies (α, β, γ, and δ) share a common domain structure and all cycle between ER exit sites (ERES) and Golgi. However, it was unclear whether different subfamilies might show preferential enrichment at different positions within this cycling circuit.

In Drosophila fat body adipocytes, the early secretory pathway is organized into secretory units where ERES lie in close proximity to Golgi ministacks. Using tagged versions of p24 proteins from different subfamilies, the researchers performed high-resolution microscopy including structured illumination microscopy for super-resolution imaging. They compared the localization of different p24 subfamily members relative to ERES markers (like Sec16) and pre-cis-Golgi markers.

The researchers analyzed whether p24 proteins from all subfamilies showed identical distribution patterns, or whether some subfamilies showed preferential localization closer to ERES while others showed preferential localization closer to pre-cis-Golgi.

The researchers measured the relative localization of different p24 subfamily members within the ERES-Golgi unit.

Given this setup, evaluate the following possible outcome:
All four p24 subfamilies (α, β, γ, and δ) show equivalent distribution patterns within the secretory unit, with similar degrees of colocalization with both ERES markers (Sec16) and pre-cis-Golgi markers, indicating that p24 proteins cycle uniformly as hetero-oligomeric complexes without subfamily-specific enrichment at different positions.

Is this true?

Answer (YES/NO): NO